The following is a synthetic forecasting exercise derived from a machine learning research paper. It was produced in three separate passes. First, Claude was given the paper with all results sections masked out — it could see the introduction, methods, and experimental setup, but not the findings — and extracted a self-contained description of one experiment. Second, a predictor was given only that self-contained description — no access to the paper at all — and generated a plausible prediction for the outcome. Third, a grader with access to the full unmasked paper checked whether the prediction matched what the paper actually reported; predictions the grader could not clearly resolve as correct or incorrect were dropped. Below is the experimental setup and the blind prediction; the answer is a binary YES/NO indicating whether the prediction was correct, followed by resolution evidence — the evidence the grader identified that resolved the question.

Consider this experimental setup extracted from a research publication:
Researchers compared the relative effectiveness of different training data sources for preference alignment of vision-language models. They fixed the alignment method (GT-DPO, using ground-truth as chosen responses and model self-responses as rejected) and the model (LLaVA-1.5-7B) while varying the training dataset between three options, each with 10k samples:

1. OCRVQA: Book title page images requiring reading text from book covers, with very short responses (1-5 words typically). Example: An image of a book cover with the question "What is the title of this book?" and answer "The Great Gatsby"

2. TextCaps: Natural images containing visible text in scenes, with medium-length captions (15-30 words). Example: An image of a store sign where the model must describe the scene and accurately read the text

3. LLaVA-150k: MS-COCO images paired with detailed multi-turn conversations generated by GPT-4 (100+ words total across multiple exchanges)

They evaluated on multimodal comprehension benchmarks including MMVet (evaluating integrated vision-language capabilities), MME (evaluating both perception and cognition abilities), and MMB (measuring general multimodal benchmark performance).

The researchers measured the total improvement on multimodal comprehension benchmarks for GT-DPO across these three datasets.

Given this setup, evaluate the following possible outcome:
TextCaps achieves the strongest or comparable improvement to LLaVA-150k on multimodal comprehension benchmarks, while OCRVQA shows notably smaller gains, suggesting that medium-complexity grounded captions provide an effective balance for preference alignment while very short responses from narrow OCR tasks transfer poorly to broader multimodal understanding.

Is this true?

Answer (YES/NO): YES